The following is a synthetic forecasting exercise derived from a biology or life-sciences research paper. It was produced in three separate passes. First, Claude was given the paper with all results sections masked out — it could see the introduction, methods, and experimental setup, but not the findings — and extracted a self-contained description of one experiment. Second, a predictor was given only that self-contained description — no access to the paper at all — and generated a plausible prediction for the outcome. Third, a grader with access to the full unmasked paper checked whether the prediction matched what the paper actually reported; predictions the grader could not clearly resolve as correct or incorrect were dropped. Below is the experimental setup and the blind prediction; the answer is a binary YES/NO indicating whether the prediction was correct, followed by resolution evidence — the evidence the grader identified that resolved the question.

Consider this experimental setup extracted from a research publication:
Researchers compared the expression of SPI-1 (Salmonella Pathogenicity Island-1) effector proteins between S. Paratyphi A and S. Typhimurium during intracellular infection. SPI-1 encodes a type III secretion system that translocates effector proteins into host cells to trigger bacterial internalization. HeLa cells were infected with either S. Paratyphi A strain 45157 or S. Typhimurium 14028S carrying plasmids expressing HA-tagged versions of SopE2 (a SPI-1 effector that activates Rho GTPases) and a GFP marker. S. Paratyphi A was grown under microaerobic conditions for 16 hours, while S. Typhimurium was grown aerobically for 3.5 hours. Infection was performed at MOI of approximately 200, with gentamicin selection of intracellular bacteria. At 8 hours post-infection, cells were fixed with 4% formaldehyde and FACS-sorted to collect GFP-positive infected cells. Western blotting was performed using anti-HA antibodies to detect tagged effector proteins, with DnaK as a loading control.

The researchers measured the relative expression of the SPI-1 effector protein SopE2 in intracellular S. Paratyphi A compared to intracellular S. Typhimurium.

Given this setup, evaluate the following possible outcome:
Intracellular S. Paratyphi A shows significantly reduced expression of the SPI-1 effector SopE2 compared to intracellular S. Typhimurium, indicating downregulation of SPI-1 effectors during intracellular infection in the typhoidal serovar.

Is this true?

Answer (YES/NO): NO